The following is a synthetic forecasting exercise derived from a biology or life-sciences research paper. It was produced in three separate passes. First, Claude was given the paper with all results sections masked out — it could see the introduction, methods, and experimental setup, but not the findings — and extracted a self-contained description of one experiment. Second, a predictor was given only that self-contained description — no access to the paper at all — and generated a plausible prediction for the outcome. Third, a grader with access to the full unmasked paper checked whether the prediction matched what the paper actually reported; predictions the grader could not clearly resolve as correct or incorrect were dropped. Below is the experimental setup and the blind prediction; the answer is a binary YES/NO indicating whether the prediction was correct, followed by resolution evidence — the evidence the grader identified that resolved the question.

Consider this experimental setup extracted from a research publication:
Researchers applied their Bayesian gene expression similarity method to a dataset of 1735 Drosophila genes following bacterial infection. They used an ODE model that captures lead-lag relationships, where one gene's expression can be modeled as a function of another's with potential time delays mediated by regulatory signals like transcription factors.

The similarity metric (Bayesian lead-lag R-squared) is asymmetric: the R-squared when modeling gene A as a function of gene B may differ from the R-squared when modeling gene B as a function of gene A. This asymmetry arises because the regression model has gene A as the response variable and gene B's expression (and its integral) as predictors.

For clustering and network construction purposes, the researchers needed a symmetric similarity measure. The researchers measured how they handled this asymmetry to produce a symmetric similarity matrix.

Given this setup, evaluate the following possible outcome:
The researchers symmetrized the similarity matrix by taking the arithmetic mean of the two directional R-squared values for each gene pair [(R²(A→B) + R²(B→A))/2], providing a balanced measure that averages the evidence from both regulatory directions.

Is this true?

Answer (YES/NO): NO